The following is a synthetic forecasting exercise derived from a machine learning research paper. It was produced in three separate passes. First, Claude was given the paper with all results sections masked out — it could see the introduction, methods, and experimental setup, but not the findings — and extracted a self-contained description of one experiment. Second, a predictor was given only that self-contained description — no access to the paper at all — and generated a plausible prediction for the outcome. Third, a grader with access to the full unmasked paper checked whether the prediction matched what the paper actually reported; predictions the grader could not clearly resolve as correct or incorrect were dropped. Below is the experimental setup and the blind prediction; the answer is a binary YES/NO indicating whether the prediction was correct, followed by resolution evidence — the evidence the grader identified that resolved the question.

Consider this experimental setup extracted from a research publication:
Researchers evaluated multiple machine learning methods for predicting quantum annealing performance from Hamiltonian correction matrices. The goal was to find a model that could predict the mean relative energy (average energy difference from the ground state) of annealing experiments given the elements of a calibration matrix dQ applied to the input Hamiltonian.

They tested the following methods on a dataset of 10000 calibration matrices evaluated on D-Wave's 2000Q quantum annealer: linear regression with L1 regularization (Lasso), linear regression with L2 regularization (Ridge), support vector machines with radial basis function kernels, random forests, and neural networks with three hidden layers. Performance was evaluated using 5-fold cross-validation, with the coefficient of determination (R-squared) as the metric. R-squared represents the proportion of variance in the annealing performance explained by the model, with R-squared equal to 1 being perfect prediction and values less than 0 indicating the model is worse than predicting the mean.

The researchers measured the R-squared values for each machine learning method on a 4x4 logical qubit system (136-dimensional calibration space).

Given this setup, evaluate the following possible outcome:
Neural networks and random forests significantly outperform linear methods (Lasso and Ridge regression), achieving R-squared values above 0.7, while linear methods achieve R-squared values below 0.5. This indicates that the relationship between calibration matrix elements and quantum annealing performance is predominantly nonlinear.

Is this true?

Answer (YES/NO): NO